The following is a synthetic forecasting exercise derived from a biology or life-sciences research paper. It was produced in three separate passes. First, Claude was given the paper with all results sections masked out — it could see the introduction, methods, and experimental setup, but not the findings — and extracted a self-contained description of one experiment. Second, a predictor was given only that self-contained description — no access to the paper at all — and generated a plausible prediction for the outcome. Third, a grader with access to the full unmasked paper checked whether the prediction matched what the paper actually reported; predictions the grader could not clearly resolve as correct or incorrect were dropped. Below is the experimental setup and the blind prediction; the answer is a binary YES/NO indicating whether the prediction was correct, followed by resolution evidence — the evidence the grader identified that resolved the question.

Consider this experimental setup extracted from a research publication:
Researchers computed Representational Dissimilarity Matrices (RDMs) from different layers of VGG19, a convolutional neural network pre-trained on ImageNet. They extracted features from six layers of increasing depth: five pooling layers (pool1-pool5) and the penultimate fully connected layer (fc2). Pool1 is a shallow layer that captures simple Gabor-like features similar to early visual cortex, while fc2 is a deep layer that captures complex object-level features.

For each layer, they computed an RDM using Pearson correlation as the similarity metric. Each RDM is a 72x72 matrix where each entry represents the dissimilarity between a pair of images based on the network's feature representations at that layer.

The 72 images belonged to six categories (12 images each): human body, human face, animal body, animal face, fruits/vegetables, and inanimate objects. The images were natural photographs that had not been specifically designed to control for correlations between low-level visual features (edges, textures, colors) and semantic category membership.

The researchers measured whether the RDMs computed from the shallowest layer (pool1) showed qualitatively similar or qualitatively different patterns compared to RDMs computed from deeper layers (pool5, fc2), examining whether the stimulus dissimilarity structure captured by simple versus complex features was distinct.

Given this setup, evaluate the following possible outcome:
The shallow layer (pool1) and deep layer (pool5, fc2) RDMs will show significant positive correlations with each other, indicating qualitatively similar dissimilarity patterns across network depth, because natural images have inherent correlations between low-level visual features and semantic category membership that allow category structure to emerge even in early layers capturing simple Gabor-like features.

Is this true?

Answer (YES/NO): YES